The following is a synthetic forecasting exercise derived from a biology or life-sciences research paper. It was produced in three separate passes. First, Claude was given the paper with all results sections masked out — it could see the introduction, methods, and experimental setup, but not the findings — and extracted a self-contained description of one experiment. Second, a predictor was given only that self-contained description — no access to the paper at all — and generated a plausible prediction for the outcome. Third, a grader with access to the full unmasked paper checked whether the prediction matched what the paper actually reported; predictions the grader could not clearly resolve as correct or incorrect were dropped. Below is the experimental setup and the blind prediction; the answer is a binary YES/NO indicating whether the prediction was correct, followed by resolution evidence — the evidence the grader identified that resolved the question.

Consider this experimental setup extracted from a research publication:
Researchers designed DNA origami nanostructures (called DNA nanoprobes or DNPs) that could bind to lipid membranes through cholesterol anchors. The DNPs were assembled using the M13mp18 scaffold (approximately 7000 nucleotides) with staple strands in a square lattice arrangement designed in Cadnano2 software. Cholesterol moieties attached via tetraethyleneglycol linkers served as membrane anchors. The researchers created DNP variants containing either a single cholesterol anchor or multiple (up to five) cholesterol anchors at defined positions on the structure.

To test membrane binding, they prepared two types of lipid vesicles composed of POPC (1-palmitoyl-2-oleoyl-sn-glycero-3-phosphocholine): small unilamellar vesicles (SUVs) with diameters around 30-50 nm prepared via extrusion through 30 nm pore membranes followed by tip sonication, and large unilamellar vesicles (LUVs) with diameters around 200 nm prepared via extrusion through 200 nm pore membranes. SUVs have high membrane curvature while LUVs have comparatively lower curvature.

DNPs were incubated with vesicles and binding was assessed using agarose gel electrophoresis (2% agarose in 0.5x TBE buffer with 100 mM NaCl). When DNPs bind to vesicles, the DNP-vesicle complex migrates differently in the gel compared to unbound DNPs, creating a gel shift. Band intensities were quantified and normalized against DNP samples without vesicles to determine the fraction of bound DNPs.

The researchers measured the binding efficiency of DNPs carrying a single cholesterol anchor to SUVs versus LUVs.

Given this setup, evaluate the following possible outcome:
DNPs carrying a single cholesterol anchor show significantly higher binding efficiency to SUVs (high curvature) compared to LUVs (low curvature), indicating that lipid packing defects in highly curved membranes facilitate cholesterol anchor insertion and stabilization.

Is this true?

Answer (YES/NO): NO